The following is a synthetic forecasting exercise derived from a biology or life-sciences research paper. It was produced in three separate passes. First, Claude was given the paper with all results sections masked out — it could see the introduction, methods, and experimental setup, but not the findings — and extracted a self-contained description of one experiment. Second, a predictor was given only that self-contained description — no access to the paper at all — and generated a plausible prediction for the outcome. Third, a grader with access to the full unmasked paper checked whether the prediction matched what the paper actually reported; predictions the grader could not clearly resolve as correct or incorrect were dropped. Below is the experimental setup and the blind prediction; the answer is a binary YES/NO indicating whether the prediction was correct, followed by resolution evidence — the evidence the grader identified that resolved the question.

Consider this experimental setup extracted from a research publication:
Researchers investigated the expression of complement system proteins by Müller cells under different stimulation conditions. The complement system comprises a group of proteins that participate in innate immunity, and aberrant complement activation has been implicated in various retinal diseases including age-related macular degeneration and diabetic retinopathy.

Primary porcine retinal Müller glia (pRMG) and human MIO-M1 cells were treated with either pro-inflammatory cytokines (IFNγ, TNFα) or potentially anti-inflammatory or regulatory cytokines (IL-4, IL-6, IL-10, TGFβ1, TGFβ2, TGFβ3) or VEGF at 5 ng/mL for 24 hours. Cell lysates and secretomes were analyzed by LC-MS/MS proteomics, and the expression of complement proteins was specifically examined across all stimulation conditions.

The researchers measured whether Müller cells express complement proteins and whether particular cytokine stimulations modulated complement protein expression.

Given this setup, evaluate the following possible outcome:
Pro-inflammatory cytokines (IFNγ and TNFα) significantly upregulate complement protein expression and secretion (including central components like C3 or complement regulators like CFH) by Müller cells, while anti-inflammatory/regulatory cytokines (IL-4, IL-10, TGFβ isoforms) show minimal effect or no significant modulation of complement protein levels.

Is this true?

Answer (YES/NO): NO